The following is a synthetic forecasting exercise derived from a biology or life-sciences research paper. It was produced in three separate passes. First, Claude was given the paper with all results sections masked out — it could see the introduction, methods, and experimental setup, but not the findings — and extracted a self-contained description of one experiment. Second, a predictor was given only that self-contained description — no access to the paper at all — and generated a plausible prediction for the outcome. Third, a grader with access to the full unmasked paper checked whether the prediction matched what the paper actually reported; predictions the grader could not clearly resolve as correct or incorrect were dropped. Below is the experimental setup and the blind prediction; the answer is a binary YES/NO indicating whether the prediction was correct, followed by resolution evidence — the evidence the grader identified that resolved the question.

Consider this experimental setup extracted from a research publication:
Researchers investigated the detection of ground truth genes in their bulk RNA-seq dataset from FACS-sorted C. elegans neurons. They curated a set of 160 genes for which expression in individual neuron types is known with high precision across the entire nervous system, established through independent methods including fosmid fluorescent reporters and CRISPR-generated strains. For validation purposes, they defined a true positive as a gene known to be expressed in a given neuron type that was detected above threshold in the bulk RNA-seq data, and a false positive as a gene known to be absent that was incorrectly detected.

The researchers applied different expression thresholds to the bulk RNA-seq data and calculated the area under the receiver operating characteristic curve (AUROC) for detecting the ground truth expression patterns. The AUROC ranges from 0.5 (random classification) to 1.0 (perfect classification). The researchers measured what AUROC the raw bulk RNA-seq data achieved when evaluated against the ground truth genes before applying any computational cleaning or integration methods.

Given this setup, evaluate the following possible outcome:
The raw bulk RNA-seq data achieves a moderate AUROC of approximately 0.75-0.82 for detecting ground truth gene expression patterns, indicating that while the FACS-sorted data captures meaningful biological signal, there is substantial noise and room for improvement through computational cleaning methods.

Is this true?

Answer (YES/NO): NO